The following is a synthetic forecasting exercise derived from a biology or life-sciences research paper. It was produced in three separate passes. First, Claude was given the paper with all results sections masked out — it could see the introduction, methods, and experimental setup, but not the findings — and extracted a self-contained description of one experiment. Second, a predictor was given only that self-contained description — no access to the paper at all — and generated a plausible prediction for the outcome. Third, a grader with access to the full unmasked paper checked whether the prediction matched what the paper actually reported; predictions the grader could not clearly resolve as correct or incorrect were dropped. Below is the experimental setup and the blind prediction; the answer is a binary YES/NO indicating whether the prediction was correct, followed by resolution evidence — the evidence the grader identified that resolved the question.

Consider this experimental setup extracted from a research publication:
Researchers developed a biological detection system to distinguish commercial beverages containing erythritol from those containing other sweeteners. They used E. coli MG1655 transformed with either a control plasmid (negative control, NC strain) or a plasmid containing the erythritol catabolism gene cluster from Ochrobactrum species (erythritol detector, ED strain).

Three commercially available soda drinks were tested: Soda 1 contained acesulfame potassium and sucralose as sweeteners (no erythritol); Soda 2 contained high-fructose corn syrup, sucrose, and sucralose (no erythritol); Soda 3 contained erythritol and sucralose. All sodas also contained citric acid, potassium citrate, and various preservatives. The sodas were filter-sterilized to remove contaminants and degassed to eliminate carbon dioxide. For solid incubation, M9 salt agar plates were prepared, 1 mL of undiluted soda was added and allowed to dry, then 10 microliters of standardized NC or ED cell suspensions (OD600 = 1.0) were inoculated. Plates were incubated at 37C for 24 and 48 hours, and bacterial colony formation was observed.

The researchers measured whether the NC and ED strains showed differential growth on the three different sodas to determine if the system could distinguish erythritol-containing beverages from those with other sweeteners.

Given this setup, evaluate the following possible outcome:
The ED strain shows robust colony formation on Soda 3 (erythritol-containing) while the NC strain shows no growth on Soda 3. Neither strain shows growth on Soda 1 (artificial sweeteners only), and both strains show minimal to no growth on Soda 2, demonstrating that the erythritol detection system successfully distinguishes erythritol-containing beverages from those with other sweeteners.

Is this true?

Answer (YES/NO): NO